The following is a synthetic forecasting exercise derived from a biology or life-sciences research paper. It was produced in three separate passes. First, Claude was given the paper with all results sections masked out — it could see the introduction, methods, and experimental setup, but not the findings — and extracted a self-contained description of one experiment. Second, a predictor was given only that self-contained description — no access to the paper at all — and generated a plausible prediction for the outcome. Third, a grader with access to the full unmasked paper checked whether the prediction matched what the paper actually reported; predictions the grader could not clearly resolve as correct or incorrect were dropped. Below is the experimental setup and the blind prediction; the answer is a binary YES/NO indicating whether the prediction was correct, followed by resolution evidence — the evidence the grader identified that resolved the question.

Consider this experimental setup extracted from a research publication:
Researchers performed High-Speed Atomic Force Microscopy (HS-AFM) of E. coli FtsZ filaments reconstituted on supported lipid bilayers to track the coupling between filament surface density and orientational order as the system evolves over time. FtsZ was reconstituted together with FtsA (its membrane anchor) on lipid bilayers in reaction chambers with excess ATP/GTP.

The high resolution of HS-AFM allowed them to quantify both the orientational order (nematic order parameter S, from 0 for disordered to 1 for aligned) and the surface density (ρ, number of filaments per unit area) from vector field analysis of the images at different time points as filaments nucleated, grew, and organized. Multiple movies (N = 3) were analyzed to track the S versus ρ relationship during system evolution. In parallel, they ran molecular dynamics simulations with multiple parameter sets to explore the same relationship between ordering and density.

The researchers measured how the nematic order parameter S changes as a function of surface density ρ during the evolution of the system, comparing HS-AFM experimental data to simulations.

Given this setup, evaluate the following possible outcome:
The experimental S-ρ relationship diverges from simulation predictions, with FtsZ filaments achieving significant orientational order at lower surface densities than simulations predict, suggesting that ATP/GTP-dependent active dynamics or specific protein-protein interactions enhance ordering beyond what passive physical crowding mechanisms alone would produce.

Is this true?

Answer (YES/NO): NO